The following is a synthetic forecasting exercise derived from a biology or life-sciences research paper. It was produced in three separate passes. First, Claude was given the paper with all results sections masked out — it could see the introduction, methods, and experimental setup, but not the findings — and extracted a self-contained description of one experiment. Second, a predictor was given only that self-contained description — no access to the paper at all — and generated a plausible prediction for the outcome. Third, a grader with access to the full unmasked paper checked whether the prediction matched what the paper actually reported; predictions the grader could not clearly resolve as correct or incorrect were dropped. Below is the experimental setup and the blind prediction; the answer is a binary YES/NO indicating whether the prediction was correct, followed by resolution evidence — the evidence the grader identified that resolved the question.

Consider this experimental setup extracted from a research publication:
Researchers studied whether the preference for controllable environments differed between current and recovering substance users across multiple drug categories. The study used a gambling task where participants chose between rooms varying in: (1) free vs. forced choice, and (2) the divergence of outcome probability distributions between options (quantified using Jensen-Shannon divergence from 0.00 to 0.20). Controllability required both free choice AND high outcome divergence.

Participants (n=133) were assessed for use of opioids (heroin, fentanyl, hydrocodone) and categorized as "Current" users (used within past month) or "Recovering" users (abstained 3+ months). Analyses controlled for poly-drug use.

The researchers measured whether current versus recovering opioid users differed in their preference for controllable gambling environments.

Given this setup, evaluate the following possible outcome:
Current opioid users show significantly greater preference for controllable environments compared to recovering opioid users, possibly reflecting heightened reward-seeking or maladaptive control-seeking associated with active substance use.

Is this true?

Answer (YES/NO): NO